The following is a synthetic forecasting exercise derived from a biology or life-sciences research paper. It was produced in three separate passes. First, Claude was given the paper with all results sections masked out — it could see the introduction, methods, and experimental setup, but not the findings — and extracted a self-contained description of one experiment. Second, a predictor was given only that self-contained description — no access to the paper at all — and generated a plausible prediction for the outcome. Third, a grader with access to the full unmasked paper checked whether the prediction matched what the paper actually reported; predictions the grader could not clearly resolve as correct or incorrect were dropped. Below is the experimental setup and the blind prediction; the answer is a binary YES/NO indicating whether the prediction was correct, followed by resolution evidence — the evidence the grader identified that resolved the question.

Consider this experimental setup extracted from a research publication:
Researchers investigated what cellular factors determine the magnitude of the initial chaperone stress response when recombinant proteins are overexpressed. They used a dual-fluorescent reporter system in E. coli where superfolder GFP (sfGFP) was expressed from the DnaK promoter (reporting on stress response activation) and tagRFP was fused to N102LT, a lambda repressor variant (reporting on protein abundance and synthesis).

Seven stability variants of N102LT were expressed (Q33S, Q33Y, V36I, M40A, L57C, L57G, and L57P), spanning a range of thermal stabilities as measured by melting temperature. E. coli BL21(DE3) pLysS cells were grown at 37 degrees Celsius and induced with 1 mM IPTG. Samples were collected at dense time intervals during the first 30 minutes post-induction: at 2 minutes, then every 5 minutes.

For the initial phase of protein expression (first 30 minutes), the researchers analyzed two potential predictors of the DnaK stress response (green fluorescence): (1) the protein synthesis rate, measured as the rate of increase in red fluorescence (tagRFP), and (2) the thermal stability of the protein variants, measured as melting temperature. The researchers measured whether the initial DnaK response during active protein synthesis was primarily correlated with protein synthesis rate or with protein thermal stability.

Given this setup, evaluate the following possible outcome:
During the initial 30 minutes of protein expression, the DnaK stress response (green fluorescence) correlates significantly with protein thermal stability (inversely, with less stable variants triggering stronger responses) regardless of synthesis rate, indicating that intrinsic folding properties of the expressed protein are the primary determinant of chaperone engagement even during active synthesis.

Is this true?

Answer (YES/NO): NO